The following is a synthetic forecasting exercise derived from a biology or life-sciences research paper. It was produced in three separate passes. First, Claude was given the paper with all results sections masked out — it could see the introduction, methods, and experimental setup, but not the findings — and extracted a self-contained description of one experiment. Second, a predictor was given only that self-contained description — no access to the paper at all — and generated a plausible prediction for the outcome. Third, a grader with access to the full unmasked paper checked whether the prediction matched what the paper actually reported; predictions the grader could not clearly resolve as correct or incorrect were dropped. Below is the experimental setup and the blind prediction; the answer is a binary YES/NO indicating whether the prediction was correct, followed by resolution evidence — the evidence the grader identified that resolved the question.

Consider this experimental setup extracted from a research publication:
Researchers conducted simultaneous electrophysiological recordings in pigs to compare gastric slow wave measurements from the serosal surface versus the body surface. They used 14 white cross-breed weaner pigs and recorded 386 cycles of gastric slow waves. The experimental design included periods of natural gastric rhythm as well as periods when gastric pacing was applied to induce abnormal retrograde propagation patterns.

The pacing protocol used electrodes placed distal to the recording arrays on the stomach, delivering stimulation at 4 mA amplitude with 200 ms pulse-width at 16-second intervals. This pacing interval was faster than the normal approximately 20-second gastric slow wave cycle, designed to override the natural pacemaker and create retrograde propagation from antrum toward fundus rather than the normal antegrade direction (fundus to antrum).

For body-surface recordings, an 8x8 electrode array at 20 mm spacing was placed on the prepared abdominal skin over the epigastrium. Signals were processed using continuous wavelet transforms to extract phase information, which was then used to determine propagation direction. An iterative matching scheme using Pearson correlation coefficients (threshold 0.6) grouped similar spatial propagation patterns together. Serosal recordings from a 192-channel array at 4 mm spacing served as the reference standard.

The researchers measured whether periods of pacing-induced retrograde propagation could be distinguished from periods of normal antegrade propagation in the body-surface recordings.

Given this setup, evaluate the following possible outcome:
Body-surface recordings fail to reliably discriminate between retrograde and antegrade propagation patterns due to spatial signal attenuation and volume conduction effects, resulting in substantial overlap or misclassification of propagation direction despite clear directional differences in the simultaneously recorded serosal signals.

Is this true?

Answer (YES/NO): NO